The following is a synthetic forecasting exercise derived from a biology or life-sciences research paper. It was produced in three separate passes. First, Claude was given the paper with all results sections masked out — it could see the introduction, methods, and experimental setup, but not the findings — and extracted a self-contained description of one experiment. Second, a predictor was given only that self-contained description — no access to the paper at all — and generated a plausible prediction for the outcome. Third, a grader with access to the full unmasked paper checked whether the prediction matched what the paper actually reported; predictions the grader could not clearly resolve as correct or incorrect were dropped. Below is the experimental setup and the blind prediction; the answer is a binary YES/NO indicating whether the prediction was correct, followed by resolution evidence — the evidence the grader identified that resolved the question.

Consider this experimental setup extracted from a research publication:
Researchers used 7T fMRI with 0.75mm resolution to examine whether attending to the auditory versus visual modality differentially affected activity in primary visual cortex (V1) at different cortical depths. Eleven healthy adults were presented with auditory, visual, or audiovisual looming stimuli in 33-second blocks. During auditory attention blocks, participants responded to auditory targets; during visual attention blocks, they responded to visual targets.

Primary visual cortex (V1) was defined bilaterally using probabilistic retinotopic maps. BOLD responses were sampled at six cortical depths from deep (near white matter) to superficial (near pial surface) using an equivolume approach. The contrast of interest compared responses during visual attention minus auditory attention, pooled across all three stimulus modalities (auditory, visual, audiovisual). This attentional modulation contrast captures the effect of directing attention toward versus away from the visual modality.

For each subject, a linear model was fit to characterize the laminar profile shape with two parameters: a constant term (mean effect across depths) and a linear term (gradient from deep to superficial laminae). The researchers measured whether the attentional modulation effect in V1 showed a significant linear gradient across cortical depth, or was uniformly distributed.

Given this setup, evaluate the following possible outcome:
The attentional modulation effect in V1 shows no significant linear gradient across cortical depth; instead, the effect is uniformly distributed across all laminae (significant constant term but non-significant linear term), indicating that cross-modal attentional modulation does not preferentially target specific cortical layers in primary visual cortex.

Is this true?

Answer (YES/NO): NO